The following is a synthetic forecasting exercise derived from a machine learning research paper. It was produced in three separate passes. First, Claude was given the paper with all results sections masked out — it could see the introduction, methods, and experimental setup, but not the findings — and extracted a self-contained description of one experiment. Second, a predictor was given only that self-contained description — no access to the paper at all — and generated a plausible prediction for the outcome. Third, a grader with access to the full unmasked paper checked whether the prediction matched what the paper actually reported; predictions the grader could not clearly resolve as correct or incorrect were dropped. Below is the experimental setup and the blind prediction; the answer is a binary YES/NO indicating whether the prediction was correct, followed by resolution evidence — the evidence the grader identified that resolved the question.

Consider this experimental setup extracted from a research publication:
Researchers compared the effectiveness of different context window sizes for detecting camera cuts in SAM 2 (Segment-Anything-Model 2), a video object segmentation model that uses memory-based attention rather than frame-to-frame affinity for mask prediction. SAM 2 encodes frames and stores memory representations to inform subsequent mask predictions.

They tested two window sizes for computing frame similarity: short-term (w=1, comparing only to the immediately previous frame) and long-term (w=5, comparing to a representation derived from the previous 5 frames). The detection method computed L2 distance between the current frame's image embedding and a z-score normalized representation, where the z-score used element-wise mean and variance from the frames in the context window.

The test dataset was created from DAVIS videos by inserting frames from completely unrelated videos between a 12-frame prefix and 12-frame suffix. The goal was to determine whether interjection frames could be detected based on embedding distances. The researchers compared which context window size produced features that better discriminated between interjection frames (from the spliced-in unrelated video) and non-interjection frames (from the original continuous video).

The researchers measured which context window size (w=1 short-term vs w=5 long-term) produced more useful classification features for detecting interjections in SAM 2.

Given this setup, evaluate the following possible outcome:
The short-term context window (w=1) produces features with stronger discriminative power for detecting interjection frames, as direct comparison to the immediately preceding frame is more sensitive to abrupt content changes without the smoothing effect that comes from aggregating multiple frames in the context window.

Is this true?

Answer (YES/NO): YES